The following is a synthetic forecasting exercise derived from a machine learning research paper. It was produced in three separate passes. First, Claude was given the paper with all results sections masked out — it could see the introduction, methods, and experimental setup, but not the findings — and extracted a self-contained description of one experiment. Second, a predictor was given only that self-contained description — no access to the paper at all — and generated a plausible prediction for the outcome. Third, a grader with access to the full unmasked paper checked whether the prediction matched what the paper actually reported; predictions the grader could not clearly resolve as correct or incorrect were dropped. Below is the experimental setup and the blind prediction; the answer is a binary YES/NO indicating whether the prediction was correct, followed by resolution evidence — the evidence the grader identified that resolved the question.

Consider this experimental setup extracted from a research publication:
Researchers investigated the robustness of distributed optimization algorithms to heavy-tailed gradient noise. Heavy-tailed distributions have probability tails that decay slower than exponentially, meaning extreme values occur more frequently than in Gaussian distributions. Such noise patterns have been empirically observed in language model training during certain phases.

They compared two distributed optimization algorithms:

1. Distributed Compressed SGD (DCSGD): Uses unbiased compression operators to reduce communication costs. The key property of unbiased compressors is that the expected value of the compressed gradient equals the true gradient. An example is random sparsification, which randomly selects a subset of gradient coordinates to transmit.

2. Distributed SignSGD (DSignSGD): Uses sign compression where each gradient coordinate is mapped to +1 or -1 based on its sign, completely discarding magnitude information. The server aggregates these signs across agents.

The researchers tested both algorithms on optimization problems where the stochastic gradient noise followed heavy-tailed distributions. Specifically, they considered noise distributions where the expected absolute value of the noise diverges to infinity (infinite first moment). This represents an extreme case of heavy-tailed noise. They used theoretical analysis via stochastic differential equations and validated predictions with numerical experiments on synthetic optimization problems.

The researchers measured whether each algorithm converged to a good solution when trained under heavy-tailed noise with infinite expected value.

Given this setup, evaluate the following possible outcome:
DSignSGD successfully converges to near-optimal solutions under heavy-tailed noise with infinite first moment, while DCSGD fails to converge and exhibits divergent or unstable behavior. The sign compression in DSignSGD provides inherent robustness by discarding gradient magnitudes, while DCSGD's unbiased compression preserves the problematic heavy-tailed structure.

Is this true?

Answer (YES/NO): YES